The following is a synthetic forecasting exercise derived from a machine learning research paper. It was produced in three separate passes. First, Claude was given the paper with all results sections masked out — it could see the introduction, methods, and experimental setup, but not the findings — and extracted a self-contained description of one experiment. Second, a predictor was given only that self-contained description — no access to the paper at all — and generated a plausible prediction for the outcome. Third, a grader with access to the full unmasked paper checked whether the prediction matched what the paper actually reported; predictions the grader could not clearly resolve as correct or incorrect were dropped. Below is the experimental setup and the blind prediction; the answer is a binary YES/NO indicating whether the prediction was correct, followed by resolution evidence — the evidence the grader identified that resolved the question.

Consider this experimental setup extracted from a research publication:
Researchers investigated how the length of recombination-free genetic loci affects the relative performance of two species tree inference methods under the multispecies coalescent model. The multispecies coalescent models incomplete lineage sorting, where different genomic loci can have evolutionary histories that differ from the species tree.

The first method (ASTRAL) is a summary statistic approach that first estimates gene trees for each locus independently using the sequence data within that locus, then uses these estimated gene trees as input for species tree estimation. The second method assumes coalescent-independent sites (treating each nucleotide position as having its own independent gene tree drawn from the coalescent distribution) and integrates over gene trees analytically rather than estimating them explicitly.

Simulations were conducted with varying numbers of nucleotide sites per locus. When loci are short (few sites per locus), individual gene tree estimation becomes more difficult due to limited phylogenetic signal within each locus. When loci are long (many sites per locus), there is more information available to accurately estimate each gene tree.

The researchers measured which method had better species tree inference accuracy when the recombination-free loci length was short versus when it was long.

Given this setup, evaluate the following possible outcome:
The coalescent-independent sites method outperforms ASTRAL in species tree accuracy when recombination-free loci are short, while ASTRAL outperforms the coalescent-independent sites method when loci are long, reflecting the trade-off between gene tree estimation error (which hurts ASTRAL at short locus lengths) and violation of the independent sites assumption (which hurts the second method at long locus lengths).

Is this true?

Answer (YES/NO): NO